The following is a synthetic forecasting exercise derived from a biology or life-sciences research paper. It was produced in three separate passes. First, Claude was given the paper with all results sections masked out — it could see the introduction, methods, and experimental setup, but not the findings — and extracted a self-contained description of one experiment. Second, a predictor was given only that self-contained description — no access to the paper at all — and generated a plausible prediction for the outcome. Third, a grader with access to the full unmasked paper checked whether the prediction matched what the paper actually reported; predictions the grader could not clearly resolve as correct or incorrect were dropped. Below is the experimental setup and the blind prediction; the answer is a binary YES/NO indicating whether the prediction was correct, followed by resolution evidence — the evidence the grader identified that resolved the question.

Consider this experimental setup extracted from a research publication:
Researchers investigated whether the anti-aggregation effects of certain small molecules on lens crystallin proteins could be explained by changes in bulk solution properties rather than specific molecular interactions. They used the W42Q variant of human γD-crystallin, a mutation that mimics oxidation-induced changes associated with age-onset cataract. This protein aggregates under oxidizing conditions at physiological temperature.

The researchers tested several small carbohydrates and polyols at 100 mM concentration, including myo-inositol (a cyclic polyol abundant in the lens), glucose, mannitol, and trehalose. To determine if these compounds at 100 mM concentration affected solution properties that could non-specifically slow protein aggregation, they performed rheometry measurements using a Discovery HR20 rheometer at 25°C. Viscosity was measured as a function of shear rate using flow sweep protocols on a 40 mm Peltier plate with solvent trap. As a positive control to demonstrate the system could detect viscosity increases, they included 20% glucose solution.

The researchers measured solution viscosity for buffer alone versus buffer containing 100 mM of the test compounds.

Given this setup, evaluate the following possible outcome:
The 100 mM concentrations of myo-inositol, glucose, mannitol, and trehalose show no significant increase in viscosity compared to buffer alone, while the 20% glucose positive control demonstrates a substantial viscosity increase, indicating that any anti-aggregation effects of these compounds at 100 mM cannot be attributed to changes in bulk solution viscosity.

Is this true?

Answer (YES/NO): YES